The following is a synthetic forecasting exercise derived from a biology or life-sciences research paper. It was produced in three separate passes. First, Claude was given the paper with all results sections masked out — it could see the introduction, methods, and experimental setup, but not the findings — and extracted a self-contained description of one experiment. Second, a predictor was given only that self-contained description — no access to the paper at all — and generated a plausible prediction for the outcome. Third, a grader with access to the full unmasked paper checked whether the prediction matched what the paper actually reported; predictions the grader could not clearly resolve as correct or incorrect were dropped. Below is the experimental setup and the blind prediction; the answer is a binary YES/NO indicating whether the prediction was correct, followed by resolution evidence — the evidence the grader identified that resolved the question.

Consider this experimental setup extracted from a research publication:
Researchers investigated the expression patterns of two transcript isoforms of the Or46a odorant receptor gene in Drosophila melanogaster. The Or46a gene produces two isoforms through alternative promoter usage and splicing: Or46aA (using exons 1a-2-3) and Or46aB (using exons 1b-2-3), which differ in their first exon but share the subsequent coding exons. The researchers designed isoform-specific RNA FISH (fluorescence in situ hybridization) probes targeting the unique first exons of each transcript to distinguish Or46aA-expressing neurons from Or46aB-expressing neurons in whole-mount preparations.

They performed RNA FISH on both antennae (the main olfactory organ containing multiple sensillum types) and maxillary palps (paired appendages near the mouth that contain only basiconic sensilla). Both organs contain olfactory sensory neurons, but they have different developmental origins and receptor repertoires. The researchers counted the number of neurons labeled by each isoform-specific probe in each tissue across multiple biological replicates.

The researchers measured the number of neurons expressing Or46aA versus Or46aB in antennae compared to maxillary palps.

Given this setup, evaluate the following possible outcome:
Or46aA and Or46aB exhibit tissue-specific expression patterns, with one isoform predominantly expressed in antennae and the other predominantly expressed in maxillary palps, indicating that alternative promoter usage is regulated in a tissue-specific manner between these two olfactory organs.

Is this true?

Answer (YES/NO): YES